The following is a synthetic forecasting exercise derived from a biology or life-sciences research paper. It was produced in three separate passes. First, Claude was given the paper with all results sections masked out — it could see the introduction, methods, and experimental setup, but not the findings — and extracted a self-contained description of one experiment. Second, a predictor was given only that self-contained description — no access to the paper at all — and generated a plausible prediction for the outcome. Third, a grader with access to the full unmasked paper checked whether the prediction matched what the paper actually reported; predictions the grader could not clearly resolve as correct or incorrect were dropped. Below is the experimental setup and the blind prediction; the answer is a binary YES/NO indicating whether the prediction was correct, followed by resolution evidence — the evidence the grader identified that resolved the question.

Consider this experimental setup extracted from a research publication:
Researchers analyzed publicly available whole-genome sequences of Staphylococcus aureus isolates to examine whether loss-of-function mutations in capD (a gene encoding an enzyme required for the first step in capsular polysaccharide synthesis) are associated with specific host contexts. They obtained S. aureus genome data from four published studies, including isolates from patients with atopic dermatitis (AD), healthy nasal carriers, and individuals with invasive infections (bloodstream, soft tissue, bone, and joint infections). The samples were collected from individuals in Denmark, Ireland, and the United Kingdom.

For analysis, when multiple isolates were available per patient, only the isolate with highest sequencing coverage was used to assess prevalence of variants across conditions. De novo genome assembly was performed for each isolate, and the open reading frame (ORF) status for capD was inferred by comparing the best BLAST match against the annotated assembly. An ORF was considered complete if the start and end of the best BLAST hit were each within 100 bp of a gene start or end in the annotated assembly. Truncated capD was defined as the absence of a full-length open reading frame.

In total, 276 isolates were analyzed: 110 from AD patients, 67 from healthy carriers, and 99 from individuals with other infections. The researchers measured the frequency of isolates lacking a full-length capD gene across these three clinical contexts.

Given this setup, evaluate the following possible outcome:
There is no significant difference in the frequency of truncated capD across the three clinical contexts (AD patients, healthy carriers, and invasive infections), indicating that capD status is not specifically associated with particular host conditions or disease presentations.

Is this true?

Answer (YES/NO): NO